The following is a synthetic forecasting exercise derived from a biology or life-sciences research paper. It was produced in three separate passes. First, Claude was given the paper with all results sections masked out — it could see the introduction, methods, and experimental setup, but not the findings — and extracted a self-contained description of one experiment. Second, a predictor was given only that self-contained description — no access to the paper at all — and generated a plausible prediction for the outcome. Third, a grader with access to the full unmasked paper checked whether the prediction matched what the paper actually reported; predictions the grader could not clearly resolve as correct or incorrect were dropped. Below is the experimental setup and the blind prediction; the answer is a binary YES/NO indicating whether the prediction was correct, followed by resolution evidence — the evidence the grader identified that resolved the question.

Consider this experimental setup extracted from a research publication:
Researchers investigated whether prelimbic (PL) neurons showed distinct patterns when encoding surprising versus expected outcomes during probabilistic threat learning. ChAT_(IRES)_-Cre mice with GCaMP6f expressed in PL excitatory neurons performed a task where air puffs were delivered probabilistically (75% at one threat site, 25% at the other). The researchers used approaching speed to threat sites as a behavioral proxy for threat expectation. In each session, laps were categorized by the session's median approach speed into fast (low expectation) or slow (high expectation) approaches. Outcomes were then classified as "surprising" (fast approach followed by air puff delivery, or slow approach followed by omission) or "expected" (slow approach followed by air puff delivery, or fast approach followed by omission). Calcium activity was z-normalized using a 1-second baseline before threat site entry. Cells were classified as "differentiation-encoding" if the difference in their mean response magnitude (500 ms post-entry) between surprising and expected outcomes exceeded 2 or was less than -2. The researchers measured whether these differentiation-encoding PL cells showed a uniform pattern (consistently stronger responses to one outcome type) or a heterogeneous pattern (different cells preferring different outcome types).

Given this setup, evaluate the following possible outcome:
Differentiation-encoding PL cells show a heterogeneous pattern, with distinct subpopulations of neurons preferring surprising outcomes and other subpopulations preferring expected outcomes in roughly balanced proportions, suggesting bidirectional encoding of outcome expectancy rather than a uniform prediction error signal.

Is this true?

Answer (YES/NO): YES